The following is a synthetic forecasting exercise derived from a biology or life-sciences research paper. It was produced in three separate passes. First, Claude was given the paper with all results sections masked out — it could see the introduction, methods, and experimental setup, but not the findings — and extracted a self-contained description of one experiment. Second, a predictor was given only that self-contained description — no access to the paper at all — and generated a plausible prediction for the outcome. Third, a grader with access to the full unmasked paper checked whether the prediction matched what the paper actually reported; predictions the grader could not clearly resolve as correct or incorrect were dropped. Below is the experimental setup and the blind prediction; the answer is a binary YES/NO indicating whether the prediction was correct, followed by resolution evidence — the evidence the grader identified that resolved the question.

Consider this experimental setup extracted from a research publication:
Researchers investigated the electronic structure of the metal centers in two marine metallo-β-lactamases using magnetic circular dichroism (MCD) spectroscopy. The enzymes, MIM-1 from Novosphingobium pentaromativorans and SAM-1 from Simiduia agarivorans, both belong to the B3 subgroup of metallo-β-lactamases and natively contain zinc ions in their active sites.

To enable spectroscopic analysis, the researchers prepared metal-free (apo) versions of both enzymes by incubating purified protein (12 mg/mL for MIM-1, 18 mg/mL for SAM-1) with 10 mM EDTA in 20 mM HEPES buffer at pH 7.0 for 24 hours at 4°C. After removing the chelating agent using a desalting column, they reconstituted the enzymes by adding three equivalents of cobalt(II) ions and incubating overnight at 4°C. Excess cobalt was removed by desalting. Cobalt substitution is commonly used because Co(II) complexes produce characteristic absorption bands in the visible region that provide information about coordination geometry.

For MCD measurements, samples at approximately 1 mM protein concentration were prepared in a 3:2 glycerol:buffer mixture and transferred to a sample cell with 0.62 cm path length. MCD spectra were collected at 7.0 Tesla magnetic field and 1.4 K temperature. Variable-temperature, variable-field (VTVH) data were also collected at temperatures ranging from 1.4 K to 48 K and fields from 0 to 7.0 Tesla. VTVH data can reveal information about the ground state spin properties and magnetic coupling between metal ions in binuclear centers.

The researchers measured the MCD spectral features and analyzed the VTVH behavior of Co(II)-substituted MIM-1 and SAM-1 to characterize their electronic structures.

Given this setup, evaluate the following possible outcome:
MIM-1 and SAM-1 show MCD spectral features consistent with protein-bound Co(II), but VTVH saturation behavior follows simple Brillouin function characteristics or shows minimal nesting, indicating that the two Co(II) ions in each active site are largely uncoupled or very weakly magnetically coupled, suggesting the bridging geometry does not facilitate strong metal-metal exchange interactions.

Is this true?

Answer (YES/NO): NO